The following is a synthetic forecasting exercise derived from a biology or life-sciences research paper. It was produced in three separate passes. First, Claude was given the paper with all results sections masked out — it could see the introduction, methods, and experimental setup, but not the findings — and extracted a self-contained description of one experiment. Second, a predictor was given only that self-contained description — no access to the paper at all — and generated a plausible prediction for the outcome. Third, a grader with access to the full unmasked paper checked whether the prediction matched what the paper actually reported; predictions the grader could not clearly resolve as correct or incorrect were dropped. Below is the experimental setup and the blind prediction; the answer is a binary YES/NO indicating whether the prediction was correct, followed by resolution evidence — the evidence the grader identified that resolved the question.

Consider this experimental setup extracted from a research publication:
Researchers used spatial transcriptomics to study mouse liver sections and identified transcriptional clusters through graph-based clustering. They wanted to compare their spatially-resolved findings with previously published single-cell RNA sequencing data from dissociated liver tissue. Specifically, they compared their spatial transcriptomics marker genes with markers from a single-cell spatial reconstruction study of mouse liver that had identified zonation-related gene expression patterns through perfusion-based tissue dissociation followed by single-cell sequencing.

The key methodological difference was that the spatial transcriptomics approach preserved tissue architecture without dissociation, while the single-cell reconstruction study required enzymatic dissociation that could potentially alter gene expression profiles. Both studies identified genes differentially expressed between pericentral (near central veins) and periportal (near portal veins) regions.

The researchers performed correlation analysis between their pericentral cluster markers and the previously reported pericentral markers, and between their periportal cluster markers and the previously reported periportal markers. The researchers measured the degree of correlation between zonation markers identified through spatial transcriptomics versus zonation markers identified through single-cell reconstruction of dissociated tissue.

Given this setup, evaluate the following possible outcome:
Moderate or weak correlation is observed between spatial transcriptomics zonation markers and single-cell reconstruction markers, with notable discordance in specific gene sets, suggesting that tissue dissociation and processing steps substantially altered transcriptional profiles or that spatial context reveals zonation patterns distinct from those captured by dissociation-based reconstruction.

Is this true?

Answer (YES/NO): NO